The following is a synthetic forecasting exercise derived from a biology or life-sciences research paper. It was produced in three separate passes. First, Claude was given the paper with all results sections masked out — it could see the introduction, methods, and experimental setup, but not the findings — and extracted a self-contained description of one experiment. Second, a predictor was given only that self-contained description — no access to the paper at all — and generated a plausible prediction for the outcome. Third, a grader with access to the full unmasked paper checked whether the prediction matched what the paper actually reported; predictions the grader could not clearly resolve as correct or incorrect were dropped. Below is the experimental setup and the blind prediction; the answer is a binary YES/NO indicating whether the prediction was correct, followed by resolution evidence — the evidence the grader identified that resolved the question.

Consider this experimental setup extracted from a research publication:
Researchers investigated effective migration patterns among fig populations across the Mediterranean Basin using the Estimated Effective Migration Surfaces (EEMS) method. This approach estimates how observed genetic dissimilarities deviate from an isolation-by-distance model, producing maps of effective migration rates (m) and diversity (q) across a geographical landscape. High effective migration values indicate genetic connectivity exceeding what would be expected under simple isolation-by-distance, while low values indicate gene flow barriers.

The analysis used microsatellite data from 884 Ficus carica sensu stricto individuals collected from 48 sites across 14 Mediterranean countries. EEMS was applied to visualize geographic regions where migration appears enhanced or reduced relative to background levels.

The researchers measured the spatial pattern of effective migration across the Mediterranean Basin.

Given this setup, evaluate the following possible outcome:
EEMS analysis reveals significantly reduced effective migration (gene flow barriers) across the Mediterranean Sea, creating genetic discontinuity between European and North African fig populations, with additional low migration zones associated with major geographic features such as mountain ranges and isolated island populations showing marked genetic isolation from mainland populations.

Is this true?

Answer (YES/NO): NO